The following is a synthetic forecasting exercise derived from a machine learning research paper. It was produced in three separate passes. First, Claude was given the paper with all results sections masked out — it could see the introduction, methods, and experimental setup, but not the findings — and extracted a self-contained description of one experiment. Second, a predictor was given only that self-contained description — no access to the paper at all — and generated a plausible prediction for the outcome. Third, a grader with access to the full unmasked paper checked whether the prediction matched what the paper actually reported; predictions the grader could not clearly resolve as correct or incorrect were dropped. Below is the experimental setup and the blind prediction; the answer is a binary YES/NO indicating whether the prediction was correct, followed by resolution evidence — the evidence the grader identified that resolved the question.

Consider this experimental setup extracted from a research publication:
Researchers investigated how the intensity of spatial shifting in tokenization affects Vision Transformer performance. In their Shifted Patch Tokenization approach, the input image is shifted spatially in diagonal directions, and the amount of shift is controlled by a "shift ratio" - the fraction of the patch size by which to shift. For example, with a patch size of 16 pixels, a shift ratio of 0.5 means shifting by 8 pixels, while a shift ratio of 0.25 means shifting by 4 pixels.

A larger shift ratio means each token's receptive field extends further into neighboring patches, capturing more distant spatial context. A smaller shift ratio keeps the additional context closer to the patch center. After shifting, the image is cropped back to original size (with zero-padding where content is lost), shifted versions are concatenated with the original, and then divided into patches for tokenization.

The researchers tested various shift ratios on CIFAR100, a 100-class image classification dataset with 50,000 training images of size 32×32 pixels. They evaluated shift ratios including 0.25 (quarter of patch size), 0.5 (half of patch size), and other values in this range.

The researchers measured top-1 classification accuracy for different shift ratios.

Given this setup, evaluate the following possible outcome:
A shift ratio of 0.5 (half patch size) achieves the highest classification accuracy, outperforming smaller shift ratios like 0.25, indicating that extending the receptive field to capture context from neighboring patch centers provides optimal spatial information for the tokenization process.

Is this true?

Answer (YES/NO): YES